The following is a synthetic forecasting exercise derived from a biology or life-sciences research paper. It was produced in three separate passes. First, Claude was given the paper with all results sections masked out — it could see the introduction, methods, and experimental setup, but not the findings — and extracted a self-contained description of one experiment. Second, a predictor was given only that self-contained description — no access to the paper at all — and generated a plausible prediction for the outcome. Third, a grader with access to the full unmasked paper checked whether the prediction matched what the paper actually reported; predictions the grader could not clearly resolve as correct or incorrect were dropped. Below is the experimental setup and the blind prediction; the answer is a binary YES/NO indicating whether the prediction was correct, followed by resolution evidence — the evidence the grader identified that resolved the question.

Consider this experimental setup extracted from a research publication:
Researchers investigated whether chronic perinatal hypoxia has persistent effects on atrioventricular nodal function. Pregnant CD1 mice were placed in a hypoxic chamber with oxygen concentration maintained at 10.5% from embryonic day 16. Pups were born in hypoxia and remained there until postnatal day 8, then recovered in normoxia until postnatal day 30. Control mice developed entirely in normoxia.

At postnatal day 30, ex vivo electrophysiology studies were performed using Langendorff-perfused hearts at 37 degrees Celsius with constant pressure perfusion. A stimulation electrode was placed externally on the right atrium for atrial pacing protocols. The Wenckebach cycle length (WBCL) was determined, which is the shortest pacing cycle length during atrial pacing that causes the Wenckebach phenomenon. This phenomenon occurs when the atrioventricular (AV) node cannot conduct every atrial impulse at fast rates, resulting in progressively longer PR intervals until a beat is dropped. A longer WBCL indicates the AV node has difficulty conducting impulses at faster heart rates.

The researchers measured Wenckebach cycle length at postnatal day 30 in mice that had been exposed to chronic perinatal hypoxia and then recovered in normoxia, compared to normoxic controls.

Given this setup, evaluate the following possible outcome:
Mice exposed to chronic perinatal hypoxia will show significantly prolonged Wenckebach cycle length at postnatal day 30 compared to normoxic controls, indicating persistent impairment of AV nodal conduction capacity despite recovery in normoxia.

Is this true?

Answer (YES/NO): NO